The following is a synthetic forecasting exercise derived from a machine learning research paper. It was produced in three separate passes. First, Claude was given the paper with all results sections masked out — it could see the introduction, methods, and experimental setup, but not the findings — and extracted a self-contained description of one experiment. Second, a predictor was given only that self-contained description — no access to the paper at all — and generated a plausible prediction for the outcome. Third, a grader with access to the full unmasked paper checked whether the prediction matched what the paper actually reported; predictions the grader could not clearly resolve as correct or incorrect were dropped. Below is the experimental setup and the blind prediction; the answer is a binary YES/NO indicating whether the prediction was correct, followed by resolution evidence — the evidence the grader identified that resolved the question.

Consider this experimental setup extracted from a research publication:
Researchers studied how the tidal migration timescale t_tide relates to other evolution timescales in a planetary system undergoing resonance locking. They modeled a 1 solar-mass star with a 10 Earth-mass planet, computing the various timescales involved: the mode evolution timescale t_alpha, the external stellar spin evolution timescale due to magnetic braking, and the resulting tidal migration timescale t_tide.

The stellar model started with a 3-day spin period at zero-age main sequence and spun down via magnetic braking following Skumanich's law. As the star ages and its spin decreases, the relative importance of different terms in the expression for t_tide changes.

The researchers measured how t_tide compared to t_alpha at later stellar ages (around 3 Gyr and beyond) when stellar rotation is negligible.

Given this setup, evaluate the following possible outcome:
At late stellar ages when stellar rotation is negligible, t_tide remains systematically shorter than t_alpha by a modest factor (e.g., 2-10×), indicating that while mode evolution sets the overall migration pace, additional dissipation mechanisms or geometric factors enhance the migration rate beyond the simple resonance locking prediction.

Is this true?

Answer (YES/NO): NO